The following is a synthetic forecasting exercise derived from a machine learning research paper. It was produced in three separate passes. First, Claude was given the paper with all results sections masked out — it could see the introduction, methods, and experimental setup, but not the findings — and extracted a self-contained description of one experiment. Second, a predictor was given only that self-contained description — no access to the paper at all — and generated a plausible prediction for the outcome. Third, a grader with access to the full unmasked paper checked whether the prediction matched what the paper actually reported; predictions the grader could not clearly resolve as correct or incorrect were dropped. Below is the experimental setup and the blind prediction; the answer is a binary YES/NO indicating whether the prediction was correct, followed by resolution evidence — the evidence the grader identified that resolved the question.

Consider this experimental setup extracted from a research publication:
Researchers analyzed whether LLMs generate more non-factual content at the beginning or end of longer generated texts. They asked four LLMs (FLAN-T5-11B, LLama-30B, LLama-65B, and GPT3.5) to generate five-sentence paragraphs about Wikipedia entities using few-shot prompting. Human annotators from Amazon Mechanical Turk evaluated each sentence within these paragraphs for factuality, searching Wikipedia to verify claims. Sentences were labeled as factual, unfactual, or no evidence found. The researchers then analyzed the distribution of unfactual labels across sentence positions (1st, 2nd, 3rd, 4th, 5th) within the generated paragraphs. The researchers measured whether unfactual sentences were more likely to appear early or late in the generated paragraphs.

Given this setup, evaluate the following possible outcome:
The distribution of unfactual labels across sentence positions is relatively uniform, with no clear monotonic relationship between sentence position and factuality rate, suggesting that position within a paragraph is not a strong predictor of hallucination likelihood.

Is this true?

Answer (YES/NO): NO